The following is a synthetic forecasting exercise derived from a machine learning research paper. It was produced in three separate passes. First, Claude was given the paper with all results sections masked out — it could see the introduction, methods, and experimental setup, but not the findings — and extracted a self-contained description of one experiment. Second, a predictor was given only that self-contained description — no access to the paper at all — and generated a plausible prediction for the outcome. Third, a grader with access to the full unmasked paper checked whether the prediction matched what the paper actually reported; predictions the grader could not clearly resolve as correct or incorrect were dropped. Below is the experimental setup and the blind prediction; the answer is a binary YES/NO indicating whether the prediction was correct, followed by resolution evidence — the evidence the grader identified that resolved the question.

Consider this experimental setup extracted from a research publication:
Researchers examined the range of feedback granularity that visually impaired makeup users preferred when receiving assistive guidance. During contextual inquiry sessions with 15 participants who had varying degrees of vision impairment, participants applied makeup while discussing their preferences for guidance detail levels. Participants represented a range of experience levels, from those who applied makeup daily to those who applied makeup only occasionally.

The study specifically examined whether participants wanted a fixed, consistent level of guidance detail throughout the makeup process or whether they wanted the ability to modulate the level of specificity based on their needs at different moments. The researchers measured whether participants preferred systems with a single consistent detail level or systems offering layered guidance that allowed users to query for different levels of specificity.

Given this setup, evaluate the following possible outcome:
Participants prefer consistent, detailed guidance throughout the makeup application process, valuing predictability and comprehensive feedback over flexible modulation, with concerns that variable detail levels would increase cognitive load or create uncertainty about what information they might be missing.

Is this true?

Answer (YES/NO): NO